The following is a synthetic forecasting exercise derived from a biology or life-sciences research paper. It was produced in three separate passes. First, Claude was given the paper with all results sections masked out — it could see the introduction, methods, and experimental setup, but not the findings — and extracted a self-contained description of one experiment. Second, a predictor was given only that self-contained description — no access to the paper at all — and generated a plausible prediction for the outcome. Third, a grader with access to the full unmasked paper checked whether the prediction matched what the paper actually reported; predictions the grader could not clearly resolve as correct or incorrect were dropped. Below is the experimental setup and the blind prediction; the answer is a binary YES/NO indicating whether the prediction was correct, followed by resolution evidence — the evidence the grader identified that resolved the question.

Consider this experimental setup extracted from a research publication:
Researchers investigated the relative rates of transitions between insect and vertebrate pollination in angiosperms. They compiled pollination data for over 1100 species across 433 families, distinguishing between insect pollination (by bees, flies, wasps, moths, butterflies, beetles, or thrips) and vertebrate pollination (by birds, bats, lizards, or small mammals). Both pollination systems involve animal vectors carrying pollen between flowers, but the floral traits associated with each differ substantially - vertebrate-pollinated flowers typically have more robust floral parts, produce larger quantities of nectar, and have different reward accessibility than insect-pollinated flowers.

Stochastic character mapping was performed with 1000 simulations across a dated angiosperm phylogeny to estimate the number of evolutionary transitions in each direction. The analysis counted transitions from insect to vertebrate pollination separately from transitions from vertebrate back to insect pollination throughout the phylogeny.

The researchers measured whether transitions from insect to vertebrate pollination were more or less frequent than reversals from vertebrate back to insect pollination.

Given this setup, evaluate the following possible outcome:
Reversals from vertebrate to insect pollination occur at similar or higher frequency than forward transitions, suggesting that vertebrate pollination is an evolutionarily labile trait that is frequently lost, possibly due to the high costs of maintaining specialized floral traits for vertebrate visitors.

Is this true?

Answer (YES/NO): YES